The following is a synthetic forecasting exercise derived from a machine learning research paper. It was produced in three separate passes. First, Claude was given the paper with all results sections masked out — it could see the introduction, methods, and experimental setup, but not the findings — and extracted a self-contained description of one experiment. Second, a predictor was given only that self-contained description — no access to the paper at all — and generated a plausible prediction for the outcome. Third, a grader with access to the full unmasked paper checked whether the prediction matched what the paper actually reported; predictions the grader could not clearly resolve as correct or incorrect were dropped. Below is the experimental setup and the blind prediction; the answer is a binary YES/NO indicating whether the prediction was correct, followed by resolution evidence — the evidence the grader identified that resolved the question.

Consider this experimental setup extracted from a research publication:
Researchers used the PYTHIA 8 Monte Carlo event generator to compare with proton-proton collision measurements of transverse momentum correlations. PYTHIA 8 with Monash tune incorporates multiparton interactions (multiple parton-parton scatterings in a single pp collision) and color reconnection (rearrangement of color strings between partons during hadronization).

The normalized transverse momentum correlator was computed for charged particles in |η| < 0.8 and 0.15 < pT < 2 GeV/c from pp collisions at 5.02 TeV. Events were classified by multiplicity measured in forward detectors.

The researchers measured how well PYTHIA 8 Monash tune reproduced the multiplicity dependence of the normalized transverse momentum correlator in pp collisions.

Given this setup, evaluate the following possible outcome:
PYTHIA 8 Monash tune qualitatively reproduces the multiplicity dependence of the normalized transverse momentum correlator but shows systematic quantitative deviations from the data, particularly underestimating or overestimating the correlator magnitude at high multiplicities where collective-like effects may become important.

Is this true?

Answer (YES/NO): NO